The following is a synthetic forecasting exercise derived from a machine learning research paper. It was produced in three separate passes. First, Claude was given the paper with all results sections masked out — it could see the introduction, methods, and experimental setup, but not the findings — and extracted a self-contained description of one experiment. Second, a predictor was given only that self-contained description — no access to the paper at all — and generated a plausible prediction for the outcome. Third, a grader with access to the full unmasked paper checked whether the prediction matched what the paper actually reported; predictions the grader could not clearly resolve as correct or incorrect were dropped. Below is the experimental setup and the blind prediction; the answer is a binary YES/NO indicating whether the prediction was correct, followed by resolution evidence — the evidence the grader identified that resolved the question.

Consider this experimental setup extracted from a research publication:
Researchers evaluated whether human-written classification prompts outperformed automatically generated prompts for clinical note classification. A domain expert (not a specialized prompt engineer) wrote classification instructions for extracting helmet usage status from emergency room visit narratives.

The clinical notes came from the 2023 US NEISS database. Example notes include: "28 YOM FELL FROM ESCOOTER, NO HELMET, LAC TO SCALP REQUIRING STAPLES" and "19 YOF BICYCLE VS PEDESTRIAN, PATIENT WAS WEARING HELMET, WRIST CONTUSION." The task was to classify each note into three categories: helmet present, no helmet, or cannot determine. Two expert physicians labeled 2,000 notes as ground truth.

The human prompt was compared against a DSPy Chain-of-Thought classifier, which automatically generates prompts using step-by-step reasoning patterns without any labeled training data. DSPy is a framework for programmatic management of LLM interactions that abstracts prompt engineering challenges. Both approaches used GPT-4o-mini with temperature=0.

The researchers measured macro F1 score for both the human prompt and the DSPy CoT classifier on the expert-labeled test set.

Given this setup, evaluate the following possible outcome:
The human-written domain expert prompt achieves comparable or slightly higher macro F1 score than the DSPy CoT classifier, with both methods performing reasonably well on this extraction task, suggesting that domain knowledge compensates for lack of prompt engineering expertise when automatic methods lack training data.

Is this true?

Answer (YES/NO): NO